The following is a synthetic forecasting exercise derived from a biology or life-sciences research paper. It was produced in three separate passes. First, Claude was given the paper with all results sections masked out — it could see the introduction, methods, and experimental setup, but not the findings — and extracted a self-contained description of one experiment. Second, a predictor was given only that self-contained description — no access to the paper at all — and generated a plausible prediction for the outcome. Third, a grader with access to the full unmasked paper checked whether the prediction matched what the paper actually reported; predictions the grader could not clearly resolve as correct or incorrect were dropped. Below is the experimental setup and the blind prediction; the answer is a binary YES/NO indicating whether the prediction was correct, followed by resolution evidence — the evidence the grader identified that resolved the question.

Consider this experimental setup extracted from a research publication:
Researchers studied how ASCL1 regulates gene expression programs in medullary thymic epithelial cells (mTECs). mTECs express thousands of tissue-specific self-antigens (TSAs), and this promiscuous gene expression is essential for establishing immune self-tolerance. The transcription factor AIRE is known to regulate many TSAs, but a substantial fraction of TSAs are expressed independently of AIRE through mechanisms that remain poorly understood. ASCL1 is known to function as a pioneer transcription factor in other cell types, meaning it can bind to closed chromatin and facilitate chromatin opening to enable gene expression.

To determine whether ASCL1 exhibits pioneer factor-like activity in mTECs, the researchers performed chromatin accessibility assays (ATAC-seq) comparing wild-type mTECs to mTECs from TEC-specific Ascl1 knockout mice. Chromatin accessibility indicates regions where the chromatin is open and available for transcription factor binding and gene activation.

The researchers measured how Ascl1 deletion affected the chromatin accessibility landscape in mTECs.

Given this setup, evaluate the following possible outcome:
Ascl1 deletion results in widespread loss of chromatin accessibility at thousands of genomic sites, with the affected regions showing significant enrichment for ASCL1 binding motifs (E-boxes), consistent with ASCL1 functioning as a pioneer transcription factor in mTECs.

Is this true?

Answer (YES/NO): NO